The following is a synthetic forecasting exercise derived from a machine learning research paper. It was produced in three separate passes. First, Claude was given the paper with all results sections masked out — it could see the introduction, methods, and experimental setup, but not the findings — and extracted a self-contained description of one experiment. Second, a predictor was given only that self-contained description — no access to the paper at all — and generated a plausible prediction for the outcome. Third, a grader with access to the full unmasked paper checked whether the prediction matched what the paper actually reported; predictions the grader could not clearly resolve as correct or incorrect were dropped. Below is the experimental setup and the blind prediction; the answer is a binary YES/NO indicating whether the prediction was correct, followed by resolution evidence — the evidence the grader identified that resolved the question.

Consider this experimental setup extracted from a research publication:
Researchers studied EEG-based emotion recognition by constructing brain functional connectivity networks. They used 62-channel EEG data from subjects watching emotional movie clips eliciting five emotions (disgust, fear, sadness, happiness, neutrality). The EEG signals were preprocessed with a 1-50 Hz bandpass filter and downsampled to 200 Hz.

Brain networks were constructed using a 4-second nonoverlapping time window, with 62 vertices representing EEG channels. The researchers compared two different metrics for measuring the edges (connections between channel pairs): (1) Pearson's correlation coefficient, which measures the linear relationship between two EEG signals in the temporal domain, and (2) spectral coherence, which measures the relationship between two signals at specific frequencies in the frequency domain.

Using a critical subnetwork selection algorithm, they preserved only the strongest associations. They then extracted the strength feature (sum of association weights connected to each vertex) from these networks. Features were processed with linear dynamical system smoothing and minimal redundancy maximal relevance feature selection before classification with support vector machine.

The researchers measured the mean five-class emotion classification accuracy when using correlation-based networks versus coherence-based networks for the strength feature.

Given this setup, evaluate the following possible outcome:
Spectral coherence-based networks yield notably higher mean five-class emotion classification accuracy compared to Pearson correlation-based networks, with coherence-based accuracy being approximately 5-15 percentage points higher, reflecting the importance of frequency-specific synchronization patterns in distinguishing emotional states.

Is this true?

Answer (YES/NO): NO